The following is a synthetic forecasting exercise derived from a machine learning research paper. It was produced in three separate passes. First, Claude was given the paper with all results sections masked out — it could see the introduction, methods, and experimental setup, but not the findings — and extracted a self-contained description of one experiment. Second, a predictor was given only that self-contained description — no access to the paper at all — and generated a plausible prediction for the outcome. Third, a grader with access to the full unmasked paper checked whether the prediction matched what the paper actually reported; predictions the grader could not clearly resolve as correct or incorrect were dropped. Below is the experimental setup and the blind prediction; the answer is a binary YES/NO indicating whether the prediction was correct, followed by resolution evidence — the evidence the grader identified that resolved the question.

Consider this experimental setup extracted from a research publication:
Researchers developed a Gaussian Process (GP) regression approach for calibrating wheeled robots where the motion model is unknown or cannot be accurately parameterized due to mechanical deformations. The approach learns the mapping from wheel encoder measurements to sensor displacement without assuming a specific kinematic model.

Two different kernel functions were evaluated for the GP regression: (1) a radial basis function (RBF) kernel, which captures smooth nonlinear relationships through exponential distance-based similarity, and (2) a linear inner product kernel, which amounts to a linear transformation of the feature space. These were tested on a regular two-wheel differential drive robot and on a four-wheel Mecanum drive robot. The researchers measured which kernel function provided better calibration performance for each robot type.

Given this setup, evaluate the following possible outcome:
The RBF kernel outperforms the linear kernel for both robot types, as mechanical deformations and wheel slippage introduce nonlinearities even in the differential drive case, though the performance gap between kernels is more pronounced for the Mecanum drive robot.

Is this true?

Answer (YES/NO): NO